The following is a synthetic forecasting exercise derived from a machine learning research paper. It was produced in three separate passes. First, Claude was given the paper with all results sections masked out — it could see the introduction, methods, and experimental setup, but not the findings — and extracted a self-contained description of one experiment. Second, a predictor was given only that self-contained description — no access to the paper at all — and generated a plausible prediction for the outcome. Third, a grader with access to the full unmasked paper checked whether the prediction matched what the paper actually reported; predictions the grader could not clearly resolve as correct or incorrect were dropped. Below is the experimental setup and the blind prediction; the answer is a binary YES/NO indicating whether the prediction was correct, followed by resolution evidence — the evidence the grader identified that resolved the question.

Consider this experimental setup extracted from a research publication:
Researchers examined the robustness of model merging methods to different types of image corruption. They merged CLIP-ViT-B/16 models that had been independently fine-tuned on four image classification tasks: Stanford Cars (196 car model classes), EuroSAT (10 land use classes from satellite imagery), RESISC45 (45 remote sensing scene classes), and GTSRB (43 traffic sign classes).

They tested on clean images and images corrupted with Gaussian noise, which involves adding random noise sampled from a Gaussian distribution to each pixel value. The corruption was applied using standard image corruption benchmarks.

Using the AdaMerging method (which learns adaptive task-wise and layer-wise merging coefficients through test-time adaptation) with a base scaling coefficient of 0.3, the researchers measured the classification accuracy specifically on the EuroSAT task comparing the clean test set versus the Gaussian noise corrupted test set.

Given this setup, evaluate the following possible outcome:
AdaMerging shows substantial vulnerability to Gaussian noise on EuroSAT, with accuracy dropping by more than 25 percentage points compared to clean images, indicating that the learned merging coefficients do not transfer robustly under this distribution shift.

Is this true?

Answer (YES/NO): YES